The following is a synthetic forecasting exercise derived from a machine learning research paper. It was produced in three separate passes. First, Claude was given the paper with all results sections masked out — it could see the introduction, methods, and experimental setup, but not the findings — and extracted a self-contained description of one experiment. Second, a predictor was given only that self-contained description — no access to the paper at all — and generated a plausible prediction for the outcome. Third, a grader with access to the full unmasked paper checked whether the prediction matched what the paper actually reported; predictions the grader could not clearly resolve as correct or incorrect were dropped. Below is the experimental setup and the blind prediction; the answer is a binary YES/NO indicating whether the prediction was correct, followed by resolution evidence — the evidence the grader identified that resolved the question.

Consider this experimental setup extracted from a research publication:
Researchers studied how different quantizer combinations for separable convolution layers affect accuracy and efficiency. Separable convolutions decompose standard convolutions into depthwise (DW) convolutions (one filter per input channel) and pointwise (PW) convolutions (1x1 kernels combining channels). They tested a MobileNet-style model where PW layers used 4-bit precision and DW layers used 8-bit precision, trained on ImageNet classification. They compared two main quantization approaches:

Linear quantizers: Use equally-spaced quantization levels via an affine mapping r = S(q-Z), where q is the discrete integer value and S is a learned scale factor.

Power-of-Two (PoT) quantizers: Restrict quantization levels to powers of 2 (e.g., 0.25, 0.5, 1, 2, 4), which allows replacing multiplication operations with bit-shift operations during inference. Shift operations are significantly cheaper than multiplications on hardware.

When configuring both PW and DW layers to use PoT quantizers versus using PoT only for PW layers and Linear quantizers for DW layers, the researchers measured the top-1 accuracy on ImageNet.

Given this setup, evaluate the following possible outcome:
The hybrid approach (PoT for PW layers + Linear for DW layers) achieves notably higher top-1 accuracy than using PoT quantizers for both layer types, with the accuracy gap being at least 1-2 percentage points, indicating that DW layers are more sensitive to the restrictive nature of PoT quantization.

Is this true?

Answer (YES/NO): YES